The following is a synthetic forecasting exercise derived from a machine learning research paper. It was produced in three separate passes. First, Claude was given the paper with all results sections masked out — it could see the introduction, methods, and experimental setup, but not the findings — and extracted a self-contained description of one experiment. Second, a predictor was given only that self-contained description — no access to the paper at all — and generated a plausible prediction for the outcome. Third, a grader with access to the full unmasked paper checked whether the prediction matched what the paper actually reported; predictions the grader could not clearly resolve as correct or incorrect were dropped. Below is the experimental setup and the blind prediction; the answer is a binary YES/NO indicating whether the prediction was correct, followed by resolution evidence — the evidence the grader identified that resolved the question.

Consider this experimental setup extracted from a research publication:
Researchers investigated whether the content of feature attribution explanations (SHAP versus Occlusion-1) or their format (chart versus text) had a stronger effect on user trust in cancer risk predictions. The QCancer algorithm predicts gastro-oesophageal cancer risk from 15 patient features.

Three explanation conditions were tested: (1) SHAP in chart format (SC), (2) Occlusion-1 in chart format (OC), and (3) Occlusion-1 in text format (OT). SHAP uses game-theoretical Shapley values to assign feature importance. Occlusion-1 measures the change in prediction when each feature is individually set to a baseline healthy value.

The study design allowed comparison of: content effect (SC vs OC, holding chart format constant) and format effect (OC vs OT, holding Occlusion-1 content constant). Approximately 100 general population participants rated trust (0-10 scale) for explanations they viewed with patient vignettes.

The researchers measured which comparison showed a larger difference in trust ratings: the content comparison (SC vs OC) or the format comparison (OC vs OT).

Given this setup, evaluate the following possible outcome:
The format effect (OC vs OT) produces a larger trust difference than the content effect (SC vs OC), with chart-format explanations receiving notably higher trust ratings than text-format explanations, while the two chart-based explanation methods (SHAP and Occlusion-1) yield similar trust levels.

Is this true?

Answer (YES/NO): NO